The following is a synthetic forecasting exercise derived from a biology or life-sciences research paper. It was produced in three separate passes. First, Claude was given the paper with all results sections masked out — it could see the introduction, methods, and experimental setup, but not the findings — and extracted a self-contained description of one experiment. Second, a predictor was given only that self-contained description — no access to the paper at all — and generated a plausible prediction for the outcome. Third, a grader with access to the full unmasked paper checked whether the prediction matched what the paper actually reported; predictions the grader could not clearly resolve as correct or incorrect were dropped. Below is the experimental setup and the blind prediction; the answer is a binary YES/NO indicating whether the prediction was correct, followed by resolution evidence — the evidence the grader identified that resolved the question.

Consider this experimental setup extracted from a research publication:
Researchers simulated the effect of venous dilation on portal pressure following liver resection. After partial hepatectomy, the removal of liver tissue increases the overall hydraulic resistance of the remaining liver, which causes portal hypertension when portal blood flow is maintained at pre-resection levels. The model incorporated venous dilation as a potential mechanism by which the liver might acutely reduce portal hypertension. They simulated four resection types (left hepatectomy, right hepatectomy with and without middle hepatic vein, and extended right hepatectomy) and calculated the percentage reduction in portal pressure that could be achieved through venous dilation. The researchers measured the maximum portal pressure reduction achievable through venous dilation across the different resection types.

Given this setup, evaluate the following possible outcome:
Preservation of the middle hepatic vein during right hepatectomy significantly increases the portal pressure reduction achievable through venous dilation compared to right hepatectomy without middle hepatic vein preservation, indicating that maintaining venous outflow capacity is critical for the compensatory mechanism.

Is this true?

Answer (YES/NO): NO